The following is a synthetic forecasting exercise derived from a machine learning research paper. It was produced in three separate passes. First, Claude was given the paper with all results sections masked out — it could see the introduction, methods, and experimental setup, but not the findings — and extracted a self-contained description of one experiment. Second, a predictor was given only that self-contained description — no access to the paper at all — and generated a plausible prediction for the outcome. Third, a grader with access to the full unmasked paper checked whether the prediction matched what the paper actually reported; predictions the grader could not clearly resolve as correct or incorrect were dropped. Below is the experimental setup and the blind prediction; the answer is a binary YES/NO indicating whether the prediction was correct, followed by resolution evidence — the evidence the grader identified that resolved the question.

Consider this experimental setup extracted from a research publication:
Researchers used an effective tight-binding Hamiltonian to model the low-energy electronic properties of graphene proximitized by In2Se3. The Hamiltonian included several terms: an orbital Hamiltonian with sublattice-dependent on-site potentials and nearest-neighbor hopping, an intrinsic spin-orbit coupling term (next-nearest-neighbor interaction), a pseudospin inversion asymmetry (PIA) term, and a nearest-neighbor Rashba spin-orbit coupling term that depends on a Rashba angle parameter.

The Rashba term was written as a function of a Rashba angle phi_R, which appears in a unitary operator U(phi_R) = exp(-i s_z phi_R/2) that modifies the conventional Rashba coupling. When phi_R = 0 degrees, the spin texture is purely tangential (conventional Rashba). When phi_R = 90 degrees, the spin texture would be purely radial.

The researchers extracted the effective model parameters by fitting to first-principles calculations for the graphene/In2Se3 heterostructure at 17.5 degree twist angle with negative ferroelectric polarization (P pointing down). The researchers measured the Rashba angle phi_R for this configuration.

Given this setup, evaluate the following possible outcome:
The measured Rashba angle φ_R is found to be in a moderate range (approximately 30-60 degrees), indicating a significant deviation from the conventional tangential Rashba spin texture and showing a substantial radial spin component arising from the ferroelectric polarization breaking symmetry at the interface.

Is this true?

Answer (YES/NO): NO